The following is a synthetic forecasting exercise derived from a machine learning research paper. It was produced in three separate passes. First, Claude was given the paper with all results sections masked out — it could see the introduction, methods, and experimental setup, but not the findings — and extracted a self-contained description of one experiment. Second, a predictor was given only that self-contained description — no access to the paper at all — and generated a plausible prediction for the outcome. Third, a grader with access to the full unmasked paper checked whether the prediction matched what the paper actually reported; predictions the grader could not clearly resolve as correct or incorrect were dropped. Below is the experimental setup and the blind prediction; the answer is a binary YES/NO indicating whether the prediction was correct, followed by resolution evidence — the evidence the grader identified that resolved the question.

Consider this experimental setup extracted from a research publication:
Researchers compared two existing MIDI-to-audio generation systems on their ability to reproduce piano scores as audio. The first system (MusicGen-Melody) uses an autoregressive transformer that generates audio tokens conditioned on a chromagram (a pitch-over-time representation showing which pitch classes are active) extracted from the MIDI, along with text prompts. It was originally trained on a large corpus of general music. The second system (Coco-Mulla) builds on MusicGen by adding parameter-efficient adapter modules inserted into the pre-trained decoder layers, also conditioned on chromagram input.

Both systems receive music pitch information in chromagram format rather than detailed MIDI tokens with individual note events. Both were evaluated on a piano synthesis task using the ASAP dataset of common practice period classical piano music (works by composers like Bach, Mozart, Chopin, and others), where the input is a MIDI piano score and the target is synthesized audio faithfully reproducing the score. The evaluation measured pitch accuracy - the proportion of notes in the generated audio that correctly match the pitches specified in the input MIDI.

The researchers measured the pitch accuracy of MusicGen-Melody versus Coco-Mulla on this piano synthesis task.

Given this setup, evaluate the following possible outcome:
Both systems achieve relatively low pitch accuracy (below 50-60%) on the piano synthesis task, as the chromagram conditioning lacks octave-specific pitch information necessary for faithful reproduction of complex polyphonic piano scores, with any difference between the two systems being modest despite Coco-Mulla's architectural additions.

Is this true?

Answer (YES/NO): NO